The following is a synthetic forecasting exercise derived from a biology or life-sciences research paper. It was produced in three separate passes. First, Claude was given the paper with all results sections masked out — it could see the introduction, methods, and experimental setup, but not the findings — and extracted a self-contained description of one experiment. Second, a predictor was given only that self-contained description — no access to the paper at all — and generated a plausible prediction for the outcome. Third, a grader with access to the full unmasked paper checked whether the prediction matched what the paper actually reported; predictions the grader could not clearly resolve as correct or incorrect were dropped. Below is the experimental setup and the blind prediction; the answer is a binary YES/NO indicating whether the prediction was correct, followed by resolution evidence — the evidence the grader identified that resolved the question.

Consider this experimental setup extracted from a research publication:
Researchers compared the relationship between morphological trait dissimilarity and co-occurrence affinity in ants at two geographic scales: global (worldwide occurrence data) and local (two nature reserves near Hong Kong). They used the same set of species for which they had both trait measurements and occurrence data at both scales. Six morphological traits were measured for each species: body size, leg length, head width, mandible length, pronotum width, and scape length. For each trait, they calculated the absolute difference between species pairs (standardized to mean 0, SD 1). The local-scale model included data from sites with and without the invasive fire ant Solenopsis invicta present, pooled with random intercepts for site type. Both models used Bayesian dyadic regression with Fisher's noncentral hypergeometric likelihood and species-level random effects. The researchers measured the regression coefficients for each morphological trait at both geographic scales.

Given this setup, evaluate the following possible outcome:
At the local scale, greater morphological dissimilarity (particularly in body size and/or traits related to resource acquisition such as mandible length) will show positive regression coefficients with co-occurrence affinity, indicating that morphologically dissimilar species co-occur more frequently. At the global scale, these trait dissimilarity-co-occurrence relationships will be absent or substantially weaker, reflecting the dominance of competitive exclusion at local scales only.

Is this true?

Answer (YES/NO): NO